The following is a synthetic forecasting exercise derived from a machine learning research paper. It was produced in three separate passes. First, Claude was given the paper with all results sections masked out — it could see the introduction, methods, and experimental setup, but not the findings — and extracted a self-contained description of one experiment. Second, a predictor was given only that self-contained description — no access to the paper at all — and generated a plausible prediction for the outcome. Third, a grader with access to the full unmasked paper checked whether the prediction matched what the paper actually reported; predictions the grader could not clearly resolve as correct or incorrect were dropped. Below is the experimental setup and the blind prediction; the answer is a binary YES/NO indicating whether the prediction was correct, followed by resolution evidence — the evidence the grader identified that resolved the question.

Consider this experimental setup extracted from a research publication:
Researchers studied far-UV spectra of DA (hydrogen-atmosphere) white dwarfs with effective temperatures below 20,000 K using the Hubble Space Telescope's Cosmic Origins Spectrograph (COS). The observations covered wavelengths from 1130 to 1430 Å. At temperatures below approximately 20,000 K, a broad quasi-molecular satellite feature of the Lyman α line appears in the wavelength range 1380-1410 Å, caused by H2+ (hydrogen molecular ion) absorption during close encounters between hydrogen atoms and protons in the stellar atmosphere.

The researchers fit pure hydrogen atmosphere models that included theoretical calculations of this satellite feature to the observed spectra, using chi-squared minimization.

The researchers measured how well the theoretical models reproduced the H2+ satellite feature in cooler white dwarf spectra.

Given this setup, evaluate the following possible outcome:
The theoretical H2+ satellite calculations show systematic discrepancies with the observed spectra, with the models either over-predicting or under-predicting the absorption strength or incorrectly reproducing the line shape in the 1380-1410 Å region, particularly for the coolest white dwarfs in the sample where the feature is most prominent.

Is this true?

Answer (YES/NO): NO